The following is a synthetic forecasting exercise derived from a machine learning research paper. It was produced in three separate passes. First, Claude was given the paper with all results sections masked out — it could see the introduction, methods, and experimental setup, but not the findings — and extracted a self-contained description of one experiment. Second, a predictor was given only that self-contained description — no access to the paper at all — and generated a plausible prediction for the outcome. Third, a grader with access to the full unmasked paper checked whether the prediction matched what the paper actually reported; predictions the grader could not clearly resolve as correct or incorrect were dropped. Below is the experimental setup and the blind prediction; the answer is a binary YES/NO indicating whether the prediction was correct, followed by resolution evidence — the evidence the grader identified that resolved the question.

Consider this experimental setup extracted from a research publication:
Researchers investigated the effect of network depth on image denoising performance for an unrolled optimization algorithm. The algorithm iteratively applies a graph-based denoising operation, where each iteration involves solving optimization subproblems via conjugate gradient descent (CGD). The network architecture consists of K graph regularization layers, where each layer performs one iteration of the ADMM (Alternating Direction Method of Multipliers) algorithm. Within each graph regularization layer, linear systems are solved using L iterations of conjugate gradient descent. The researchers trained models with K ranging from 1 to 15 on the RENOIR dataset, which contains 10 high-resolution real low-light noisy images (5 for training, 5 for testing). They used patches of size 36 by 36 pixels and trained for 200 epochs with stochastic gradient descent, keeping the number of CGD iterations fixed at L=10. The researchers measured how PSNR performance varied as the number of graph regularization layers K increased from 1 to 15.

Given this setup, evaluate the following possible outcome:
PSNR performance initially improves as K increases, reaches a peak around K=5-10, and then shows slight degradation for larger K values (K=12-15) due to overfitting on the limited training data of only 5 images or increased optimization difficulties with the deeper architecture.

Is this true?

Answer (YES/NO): NO